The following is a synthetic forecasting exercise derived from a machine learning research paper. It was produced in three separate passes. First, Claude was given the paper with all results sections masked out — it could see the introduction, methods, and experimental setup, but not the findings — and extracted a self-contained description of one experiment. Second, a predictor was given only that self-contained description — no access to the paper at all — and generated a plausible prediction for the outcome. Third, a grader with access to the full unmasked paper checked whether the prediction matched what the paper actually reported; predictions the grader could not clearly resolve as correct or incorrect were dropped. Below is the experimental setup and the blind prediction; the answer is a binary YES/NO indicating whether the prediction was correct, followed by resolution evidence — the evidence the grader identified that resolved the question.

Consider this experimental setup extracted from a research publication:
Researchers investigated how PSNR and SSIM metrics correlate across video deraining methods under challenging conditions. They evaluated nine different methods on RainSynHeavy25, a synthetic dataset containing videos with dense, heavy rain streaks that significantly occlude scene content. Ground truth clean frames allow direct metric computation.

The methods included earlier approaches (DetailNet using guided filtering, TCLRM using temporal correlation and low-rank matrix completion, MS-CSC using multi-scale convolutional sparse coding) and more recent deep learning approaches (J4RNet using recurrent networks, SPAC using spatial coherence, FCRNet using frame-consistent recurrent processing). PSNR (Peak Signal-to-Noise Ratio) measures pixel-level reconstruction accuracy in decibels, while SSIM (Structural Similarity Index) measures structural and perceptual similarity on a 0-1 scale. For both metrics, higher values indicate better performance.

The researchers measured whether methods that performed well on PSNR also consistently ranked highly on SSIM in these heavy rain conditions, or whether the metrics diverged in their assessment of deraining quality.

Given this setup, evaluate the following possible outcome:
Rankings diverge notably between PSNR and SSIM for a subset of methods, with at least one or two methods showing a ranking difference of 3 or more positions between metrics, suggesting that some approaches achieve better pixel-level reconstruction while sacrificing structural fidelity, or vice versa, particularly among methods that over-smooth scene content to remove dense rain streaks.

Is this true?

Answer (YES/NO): YES